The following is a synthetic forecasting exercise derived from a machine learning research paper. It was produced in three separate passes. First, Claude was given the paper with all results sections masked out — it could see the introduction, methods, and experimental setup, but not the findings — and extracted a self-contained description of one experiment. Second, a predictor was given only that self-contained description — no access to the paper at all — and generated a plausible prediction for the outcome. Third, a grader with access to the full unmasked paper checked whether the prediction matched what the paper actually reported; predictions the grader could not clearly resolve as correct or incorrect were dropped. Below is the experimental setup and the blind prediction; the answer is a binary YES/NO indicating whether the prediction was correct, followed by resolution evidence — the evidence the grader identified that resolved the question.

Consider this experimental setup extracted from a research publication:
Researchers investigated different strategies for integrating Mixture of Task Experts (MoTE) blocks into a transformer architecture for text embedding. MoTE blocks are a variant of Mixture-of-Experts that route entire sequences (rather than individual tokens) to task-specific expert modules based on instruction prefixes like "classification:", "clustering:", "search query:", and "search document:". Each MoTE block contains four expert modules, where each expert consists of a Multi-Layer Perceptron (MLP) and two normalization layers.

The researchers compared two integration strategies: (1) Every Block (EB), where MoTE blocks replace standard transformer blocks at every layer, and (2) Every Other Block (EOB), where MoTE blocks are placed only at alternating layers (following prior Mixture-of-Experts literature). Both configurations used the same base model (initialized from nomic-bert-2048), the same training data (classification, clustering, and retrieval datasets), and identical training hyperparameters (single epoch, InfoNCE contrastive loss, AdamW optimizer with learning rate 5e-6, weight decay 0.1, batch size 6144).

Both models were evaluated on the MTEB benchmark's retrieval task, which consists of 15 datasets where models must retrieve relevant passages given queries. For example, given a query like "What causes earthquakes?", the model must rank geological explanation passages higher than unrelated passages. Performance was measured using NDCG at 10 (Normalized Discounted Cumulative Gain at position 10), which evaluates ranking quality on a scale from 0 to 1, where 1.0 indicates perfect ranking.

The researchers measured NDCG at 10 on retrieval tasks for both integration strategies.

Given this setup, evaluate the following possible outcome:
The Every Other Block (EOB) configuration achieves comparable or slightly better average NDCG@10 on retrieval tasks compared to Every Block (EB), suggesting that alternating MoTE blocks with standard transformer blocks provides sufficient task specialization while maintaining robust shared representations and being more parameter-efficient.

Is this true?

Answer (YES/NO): NO